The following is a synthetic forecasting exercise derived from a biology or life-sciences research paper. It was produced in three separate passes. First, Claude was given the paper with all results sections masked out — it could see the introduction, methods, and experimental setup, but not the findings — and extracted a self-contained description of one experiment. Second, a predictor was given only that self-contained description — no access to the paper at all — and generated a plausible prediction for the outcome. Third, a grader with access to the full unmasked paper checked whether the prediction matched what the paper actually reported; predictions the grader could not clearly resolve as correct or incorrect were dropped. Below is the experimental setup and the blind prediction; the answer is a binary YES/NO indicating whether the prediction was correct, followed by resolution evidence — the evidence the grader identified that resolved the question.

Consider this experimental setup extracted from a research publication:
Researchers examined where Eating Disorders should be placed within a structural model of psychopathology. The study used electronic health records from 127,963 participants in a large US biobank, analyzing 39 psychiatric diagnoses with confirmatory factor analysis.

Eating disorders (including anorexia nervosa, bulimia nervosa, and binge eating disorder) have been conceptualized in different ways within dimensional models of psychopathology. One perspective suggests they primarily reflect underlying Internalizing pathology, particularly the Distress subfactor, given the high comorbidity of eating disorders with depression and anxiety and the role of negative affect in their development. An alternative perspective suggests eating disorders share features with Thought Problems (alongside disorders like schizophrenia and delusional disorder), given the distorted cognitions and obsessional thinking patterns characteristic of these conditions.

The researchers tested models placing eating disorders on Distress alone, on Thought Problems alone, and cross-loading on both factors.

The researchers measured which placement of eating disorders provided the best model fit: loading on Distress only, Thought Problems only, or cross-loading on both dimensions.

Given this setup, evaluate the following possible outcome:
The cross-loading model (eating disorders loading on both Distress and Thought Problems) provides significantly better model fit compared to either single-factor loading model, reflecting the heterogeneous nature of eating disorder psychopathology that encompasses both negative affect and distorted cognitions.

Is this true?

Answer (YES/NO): NO